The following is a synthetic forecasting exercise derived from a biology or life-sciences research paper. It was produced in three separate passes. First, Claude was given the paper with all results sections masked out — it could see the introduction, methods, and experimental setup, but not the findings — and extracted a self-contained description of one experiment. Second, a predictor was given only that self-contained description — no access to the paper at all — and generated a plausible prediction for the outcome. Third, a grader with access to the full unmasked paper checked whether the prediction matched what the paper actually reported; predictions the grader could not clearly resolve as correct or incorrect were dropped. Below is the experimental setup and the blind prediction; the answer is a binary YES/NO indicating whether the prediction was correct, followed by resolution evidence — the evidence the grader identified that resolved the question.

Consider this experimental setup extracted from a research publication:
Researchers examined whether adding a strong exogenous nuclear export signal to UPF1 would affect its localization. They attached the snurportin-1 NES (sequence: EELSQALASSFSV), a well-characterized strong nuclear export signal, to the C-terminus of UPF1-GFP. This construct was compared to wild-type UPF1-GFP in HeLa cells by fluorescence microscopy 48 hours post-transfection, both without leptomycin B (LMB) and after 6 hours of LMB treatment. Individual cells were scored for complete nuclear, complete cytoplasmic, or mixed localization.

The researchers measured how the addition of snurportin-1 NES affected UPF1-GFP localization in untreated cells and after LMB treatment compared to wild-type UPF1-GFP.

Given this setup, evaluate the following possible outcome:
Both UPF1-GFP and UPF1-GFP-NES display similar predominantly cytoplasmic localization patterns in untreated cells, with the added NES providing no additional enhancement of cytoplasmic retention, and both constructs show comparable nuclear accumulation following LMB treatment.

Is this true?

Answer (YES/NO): YES